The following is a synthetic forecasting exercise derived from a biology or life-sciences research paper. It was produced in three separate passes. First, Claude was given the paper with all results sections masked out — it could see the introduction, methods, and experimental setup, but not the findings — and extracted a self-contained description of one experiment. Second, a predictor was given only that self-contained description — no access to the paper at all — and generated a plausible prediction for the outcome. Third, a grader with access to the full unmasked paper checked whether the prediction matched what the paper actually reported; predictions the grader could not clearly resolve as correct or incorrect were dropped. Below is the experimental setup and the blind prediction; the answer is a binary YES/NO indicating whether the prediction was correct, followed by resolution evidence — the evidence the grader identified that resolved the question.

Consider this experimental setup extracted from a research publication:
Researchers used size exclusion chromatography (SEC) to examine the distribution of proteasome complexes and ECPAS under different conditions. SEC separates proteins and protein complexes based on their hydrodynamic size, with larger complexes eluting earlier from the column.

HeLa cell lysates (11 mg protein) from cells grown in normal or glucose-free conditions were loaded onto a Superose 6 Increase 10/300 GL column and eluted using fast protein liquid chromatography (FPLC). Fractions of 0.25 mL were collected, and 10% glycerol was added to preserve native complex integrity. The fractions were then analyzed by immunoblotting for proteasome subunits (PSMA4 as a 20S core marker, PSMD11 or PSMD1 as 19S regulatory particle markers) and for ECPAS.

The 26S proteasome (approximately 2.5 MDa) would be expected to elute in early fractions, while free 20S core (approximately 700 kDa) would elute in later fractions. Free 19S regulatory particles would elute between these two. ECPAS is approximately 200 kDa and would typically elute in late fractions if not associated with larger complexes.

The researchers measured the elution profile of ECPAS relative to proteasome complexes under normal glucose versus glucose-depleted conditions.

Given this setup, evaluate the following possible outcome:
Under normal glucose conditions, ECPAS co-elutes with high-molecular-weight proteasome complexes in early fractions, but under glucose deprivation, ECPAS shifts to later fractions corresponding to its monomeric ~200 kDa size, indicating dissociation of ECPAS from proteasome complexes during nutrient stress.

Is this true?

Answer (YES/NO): NO